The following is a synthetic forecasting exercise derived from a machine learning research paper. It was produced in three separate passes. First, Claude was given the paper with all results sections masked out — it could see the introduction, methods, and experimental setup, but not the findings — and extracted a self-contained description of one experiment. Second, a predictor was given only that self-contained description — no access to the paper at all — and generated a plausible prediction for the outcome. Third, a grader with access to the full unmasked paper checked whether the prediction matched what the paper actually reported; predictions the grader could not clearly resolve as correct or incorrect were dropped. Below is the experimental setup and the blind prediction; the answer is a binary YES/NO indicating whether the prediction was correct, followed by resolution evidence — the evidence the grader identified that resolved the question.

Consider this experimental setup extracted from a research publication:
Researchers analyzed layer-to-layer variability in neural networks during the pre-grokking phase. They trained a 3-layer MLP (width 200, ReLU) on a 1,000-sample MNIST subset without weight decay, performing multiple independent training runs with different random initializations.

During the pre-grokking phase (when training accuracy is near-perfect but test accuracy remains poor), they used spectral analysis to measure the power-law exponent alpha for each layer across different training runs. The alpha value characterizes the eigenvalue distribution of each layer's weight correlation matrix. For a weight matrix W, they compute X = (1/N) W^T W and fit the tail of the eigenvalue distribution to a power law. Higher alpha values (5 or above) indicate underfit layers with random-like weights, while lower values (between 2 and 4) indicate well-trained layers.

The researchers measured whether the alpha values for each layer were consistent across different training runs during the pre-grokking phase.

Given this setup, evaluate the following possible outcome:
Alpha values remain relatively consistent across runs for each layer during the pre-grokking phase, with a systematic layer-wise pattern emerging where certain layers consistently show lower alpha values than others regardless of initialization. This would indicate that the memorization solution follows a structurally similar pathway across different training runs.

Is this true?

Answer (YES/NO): NO